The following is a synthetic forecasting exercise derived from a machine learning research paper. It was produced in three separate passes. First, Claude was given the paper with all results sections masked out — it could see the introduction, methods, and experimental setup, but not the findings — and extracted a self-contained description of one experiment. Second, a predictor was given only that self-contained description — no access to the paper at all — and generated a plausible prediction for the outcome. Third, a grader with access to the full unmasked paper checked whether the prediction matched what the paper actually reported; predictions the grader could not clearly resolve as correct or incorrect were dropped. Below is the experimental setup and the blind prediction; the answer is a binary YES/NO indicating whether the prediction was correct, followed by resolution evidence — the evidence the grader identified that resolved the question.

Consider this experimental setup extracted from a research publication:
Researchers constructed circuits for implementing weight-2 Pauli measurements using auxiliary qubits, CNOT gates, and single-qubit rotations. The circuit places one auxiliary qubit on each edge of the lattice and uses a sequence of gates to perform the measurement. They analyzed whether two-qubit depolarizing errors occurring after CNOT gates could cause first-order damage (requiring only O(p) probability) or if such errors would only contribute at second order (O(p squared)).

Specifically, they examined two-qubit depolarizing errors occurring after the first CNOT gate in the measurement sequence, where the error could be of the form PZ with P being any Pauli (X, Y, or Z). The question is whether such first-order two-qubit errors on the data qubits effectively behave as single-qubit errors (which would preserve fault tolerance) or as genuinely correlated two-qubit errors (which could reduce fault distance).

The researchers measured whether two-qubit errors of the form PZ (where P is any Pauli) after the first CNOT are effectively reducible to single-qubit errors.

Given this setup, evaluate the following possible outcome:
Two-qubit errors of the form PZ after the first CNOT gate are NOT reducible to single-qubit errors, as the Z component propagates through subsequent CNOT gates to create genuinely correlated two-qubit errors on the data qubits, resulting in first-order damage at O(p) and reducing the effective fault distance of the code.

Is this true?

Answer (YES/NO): NO